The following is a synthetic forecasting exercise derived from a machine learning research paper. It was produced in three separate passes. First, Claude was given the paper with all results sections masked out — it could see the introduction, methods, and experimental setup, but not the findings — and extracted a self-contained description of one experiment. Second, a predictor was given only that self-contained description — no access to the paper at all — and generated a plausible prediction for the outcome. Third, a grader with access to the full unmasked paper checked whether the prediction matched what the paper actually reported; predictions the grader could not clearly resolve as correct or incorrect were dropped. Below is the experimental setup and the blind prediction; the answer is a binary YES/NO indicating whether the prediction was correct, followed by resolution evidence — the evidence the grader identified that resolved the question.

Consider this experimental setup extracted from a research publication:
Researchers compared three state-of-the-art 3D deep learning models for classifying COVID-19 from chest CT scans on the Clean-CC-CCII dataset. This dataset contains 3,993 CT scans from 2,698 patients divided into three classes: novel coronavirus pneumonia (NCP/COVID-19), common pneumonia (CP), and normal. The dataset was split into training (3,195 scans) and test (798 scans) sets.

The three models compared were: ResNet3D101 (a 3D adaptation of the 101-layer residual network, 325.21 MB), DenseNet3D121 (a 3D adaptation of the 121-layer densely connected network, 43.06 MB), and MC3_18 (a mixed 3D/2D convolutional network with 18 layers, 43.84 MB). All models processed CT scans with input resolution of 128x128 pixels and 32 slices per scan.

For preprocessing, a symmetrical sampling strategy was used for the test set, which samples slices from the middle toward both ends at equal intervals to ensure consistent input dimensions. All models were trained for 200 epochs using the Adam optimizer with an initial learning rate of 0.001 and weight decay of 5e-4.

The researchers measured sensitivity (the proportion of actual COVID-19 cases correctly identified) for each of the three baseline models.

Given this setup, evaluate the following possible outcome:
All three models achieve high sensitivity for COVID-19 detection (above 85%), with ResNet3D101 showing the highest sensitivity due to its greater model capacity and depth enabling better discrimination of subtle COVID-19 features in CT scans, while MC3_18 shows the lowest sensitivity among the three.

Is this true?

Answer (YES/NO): NO